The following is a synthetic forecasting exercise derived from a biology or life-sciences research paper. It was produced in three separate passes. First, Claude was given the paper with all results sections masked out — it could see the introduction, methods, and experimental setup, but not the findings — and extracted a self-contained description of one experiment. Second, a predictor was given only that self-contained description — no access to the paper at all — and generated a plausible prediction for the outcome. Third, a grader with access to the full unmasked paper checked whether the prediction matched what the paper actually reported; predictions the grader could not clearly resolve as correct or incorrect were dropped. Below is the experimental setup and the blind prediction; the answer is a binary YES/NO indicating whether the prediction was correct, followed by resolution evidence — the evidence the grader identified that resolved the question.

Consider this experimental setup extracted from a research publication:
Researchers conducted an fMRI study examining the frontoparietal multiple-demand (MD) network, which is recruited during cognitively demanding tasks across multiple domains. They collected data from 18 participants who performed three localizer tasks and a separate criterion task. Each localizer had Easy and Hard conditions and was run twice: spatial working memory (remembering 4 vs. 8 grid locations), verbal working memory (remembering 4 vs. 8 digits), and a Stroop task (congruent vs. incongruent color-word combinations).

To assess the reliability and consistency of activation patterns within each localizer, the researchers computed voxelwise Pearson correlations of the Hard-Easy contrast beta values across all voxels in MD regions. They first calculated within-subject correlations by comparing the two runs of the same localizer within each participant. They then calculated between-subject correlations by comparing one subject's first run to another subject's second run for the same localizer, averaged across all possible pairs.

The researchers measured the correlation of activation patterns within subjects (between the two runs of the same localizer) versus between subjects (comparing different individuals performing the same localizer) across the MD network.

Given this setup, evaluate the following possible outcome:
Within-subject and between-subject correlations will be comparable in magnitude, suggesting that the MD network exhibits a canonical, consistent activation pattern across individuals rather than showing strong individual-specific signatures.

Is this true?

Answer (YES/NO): NO